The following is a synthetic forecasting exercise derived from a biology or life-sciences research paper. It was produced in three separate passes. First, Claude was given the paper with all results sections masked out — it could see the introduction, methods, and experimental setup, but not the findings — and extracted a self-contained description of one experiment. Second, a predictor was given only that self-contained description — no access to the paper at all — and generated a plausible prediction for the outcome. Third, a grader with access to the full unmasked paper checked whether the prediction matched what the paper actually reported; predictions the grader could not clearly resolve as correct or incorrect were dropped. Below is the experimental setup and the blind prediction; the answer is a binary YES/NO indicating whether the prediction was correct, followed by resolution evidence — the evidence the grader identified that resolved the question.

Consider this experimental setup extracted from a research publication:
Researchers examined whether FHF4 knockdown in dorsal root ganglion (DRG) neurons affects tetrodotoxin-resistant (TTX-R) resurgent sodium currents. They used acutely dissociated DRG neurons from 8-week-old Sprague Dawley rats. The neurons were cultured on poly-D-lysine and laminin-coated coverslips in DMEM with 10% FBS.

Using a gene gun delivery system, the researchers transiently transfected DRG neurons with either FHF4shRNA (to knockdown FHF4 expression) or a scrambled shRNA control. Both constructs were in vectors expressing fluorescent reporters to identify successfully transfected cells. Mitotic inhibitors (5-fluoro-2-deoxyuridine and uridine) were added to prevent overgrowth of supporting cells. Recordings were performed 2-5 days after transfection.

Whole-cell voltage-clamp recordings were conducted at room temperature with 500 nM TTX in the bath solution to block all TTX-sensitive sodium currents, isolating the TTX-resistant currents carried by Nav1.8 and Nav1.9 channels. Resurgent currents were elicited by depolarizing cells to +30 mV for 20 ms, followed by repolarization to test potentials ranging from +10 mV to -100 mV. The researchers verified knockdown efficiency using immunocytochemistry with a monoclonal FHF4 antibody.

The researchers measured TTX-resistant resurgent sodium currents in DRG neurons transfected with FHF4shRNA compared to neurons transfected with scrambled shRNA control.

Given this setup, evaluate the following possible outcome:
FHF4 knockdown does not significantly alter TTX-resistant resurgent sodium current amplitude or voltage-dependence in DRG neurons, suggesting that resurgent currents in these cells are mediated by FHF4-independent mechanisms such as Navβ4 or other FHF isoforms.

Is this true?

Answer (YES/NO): NO